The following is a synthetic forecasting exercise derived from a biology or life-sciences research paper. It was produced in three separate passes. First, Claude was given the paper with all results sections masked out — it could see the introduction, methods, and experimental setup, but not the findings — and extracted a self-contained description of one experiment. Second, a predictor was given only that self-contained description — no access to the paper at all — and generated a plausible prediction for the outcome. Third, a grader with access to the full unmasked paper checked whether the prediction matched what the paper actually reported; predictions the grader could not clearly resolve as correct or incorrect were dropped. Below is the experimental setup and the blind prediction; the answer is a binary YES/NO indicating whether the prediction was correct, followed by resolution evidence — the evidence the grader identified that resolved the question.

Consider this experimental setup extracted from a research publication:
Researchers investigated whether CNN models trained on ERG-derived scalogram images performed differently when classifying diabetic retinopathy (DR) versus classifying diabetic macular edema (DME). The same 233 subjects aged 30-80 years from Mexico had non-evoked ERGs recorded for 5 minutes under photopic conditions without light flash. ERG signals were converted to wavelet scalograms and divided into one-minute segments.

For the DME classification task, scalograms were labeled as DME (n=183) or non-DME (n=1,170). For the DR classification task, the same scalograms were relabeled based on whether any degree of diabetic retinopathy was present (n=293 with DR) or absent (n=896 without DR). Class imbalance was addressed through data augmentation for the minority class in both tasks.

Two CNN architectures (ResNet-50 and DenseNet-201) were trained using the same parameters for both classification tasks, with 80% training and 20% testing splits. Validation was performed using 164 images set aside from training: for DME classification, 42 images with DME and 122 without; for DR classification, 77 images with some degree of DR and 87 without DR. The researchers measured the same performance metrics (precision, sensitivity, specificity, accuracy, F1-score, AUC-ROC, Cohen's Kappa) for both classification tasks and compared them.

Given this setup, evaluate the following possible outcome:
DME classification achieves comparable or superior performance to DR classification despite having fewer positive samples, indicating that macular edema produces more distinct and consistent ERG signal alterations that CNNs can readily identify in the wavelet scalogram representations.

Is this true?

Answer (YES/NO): NO